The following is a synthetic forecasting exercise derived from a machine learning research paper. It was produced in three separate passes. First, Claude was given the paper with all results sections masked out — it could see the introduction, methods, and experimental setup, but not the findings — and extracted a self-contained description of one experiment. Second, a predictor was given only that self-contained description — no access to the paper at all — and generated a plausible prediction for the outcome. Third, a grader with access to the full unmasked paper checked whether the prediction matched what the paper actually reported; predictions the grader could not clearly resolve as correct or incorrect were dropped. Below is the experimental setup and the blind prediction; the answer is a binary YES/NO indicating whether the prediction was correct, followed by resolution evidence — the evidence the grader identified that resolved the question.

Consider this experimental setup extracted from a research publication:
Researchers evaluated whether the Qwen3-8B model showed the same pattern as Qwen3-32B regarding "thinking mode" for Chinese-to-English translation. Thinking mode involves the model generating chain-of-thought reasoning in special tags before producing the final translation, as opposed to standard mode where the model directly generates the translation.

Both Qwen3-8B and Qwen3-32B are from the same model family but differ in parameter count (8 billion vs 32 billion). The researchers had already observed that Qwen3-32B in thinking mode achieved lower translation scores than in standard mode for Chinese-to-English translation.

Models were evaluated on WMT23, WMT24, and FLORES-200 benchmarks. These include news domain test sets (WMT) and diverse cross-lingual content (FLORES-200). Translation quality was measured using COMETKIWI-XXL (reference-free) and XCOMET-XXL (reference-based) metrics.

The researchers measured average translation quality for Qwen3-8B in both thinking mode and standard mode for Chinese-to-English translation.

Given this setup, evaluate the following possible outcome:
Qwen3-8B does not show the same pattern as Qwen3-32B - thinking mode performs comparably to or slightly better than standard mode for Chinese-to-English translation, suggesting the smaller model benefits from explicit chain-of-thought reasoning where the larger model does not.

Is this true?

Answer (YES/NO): NO